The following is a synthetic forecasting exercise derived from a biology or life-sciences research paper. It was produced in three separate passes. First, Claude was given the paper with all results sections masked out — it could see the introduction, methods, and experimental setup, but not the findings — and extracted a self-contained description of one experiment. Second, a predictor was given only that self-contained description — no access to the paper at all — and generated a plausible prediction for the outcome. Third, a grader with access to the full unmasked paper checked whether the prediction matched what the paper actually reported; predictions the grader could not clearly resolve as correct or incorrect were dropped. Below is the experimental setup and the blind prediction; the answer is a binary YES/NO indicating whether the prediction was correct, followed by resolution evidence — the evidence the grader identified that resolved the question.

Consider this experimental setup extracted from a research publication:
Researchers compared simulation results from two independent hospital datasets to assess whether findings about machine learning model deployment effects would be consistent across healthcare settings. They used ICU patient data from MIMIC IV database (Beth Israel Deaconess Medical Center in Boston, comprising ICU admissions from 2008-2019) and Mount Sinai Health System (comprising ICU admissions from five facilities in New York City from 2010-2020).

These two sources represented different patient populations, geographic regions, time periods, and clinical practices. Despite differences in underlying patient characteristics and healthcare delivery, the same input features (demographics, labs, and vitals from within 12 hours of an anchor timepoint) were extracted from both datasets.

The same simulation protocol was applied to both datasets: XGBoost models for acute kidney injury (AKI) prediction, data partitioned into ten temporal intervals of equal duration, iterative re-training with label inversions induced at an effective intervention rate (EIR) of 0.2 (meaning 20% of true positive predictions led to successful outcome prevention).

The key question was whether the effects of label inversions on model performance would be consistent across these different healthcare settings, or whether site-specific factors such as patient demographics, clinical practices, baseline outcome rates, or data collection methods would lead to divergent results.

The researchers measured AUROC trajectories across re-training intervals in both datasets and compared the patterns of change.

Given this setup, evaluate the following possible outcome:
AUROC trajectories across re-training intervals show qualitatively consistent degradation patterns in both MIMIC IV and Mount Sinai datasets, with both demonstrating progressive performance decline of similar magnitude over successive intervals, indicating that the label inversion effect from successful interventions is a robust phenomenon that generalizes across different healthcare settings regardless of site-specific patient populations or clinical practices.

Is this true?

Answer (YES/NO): YES